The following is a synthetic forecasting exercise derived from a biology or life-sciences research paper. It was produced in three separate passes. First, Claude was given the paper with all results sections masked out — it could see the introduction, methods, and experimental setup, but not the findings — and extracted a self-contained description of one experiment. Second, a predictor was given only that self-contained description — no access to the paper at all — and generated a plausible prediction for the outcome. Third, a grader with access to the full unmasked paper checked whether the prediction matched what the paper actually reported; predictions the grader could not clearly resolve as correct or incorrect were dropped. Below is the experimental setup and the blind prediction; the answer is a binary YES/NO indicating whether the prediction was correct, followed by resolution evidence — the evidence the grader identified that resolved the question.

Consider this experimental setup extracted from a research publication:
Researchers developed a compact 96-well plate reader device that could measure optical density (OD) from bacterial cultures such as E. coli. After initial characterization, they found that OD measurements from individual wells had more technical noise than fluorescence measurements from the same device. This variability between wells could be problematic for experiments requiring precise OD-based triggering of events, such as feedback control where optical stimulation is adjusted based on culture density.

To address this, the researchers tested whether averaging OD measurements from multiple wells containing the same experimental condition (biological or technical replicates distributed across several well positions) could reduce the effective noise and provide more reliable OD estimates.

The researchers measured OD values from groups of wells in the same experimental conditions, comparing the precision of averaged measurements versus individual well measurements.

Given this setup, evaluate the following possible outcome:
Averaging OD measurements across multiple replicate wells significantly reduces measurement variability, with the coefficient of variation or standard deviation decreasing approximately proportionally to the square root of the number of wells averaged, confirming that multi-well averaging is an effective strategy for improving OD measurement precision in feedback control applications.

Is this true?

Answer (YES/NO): NO